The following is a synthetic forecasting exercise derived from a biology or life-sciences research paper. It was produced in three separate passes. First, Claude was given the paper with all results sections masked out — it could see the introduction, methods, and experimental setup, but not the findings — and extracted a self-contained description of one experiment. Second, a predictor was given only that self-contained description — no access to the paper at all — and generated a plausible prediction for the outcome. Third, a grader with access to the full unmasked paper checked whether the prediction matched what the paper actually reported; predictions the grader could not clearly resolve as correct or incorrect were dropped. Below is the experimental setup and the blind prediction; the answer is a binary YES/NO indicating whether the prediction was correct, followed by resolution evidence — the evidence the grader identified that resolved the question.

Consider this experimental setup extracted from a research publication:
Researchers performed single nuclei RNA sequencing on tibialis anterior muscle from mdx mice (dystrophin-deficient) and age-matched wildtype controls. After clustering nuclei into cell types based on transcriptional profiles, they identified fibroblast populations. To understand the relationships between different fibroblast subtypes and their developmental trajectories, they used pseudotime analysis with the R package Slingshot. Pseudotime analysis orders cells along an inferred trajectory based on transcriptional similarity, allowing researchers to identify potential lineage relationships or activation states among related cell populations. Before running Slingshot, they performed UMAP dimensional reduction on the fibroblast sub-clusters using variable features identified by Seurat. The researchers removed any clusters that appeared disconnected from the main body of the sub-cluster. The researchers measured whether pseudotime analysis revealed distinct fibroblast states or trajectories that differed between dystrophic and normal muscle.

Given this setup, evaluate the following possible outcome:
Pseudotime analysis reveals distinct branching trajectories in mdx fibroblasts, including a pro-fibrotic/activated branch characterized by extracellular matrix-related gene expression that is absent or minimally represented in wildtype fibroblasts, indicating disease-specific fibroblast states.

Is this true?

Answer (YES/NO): NO